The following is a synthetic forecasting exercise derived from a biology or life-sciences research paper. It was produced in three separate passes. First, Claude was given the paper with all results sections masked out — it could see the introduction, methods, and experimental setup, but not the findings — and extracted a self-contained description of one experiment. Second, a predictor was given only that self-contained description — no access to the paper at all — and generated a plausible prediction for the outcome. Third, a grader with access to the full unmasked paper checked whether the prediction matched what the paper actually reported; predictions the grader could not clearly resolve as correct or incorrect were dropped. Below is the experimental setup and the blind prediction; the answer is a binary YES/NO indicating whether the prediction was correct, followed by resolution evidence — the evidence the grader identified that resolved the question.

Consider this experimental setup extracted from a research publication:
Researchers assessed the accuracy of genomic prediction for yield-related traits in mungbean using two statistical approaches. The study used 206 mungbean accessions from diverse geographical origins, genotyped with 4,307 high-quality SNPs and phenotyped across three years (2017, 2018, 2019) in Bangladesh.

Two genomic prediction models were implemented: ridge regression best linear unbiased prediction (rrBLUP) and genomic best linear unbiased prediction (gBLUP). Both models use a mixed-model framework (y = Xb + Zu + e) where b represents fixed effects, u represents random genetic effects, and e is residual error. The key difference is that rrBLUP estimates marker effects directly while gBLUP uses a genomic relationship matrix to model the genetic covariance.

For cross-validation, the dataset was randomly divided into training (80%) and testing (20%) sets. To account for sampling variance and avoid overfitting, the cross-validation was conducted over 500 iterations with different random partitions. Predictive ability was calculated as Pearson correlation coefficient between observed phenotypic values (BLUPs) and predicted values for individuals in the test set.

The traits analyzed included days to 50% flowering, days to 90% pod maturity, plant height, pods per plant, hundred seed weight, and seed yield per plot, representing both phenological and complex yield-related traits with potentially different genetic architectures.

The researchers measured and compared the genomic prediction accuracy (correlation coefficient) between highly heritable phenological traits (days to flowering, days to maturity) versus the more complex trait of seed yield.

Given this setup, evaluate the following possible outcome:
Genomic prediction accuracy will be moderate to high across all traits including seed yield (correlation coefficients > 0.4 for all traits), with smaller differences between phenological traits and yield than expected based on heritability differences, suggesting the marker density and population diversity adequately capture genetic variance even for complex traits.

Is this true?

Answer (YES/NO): NO